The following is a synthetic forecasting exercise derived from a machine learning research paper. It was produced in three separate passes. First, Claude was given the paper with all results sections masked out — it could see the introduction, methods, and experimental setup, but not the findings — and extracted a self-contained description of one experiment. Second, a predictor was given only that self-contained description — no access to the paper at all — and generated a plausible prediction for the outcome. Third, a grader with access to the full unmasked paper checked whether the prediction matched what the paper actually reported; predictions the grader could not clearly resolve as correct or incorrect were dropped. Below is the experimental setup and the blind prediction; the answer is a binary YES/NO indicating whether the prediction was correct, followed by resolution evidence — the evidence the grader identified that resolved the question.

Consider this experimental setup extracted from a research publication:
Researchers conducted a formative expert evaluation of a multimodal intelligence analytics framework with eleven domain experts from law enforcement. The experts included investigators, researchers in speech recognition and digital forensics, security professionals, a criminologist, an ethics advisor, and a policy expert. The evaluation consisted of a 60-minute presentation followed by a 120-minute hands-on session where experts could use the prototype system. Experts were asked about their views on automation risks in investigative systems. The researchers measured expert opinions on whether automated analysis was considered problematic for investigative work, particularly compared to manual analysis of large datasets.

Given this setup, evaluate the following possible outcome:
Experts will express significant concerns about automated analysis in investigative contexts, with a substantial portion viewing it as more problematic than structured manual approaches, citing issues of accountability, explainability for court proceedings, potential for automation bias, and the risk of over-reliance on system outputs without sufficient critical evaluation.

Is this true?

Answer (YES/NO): NO